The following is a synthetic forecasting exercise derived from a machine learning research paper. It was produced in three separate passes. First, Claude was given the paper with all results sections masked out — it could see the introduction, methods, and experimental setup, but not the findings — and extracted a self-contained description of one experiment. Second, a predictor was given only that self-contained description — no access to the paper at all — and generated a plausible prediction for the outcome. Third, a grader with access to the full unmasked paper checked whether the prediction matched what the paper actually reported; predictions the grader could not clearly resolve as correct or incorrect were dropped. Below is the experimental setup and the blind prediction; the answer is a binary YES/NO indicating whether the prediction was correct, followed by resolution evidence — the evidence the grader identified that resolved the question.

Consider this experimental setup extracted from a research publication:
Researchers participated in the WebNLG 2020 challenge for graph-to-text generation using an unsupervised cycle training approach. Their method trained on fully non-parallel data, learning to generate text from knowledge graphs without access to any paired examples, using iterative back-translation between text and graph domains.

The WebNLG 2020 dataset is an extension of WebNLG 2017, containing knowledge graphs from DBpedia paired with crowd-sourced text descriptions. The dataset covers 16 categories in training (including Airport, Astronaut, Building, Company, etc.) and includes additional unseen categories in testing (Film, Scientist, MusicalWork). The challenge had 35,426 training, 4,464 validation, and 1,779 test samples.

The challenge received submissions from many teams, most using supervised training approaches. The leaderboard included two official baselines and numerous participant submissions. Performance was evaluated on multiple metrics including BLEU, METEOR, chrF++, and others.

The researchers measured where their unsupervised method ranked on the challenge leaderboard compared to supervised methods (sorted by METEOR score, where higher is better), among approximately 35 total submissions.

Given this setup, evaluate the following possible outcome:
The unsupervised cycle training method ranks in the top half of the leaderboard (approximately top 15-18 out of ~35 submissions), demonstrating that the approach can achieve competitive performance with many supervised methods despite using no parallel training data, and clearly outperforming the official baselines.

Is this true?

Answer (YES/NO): YES